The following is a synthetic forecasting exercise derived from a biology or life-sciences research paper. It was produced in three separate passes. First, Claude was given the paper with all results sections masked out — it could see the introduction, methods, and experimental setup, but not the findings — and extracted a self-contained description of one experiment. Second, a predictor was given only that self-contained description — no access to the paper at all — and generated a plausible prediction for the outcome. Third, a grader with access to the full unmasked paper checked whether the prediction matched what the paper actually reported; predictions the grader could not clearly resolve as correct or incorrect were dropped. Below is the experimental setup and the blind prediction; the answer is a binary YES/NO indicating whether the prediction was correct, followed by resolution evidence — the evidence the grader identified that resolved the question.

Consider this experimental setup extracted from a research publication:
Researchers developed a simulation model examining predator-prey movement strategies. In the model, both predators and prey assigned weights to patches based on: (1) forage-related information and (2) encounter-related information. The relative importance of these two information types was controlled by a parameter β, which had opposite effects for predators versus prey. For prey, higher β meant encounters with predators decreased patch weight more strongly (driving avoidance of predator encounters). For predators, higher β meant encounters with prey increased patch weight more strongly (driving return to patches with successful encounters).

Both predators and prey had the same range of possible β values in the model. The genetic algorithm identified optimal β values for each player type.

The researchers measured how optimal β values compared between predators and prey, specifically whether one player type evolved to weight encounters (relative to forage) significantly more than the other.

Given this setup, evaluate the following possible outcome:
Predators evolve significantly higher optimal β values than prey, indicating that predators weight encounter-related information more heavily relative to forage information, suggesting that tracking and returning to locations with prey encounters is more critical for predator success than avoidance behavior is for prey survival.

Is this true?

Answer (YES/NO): YES